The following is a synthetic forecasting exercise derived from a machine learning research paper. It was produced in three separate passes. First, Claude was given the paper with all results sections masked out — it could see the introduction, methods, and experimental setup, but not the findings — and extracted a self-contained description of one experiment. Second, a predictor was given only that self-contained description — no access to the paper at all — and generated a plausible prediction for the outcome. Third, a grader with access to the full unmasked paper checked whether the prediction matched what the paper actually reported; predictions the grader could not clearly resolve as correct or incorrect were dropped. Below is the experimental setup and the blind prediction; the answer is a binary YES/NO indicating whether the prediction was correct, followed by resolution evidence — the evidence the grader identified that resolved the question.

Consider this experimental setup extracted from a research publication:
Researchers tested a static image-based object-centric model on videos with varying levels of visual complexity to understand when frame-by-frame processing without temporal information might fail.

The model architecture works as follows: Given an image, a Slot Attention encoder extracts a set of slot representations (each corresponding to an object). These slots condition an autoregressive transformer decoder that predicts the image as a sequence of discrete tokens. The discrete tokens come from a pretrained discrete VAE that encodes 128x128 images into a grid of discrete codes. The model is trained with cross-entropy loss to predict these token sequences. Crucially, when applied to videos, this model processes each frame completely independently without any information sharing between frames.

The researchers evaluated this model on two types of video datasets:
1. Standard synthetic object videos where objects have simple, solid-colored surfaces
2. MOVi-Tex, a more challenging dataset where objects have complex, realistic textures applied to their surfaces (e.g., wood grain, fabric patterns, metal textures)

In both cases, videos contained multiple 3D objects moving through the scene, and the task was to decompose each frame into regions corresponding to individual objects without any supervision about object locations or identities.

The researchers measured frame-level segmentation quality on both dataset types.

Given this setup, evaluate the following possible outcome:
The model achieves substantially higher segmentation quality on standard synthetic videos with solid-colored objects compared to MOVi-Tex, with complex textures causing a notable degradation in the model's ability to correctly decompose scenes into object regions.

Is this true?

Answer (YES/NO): YES